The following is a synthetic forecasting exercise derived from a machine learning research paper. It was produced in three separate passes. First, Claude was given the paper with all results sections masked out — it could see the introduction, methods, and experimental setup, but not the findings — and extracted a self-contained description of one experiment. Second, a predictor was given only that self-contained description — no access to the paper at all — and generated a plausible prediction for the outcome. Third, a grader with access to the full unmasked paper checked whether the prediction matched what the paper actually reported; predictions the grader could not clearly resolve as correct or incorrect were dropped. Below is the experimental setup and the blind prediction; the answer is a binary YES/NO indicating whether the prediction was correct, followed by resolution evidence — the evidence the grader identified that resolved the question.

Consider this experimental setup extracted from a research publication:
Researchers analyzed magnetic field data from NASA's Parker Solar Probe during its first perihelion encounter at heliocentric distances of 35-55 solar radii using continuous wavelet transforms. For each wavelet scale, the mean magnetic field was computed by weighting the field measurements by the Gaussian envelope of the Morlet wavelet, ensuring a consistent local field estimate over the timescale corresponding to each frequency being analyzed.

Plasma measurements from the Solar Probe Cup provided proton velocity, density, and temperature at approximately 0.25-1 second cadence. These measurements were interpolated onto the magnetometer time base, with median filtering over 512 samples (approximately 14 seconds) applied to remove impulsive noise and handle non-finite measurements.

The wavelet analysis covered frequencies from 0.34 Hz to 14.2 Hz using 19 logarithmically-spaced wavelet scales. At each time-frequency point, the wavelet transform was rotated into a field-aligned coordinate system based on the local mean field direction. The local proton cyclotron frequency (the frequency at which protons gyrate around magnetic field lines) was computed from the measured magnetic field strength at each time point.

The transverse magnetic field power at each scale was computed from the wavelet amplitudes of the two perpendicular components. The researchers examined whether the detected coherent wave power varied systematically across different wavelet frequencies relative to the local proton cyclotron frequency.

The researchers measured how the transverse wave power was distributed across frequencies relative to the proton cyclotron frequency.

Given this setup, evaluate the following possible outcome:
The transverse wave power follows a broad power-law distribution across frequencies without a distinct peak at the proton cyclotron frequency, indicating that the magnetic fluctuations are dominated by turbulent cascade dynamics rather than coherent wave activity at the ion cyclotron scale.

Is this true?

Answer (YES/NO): NO